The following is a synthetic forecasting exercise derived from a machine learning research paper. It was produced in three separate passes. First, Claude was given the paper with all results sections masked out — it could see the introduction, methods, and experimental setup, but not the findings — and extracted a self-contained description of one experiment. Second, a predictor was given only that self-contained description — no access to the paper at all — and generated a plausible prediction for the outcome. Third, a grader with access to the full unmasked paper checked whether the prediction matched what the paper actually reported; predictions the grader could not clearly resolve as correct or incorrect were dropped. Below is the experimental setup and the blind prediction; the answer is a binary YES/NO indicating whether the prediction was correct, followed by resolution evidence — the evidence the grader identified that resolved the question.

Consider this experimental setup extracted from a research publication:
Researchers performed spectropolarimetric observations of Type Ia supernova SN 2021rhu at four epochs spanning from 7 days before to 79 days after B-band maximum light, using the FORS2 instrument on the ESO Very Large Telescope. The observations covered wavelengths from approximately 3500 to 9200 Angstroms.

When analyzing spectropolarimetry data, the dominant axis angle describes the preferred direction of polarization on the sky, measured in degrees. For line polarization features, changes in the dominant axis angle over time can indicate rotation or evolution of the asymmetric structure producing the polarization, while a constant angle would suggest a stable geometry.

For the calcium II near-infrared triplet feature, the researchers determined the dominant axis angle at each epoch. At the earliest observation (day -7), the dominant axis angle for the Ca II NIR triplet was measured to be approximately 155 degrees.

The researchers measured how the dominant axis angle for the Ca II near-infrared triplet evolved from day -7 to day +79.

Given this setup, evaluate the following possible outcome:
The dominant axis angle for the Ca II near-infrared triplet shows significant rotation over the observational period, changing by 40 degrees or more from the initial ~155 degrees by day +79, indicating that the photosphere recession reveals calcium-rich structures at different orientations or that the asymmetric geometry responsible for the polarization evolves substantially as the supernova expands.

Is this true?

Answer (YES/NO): YES